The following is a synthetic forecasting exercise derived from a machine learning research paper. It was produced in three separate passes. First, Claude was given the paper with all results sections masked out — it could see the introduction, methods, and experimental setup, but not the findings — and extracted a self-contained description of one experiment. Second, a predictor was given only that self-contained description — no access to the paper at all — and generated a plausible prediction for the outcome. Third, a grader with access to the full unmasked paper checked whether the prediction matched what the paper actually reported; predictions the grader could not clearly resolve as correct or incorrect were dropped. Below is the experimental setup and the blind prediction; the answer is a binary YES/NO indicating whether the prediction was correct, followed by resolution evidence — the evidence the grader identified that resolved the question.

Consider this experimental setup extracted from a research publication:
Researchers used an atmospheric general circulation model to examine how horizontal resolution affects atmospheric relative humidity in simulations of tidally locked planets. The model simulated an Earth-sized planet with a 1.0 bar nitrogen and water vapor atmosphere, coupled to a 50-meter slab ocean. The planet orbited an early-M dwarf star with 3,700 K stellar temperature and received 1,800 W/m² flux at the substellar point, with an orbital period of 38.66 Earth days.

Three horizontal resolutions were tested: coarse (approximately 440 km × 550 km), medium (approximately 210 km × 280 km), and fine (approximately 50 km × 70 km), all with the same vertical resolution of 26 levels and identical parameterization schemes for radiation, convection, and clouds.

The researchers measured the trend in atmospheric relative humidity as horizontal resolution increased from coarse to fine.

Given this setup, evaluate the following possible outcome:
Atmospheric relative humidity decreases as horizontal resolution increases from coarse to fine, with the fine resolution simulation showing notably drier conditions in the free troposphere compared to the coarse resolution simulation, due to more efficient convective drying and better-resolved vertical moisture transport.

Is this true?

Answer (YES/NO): YES